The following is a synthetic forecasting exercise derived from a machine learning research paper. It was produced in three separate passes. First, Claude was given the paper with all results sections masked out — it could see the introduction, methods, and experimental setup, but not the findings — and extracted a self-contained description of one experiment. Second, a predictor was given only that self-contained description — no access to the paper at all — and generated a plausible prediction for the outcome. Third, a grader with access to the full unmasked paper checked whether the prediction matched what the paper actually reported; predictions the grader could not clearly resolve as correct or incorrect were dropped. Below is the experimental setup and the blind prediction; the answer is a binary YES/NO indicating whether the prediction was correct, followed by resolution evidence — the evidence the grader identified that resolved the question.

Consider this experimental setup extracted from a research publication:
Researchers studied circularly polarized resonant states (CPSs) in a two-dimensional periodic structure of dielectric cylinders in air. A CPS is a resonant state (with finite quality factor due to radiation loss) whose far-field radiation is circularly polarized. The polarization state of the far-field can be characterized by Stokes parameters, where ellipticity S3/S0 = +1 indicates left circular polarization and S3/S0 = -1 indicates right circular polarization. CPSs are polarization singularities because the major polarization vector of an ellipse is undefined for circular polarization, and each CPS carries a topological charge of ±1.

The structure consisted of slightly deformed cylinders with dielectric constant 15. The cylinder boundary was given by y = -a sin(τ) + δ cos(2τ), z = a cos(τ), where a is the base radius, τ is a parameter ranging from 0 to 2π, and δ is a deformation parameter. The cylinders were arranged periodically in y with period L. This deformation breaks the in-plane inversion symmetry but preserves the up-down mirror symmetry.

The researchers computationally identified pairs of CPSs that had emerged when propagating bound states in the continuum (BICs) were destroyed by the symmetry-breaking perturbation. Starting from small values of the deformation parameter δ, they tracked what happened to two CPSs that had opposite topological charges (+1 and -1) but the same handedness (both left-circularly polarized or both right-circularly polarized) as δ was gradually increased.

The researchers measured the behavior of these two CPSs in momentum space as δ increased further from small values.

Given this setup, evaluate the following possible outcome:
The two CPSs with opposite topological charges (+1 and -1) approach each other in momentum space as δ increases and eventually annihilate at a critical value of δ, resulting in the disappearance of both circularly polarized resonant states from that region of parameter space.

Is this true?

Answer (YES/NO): YES